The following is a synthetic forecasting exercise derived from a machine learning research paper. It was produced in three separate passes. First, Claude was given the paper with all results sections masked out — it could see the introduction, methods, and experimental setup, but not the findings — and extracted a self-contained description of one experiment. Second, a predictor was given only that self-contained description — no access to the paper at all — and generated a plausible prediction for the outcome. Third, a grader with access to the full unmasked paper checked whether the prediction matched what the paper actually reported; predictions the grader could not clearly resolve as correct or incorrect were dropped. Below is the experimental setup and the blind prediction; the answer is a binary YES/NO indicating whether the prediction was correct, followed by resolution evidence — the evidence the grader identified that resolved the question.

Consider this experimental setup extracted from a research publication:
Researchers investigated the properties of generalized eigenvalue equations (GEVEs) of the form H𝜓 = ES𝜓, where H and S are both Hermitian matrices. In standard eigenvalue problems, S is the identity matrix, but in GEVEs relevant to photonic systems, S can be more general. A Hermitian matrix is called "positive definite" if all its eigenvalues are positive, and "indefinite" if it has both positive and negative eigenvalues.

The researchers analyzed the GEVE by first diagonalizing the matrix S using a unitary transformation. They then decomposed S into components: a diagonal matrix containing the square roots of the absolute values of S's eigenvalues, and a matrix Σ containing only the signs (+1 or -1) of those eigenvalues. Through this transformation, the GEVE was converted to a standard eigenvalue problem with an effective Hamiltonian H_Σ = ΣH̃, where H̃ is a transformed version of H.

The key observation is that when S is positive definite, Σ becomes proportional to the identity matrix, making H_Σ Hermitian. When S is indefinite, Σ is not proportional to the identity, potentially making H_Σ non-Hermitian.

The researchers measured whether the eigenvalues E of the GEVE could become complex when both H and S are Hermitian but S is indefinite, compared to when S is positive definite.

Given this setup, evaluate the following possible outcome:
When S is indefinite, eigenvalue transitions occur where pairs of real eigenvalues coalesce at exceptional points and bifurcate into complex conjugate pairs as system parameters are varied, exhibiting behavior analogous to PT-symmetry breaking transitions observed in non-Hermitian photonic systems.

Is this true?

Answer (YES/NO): YES